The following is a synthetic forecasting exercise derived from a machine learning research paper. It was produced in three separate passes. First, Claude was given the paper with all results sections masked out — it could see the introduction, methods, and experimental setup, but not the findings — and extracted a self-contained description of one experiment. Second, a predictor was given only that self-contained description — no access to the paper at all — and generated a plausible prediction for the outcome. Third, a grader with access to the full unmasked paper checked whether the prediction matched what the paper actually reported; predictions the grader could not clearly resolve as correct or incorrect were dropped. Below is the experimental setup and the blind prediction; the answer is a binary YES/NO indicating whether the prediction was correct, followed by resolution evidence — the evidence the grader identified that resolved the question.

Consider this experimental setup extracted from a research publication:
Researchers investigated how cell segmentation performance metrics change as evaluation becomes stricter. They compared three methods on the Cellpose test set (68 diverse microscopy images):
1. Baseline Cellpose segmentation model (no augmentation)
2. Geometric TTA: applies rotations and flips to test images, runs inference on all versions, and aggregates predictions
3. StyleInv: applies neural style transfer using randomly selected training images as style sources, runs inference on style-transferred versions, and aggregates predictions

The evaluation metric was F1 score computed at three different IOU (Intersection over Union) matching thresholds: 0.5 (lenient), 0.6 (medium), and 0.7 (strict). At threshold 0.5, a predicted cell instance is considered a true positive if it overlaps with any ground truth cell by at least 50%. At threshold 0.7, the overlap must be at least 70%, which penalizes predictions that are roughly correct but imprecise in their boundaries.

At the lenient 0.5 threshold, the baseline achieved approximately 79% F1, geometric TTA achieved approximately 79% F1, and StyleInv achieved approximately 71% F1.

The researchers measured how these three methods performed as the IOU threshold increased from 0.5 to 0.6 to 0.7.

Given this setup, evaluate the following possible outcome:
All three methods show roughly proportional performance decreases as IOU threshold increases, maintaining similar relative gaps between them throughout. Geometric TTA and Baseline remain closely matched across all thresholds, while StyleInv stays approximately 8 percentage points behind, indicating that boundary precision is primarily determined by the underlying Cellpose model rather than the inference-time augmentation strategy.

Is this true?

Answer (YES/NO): NO